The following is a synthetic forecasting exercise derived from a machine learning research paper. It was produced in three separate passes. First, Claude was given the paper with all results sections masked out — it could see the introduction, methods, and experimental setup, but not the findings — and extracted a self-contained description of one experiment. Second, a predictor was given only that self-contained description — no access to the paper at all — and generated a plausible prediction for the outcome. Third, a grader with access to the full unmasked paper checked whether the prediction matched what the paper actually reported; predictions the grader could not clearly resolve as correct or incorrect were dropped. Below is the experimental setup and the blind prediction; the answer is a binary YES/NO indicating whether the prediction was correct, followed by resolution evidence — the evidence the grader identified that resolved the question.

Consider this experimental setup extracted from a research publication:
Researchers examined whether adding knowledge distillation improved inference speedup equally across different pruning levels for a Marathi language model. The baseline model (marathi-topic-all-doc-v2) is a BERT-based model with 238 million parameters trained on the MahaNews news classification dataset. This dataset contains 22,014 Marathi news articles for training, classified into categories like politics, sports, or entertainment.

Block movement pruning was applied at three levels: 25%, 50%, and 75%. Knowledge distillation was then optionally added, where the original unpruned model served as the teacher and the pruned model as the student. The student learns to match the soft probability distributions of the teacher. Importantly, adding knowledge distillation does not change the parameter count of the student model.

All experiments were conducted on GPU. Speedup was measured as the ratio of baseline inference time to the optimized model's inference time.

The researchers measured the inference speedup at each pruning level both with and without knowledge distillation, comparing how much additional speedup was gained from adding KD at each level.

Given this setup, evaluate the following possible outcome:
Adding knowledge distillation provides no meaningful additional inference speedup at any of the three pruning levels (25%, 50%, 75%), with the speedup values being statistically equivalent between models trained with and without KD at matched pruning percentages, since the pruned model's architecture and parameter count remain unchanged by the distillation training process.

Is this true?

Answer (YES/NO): NO